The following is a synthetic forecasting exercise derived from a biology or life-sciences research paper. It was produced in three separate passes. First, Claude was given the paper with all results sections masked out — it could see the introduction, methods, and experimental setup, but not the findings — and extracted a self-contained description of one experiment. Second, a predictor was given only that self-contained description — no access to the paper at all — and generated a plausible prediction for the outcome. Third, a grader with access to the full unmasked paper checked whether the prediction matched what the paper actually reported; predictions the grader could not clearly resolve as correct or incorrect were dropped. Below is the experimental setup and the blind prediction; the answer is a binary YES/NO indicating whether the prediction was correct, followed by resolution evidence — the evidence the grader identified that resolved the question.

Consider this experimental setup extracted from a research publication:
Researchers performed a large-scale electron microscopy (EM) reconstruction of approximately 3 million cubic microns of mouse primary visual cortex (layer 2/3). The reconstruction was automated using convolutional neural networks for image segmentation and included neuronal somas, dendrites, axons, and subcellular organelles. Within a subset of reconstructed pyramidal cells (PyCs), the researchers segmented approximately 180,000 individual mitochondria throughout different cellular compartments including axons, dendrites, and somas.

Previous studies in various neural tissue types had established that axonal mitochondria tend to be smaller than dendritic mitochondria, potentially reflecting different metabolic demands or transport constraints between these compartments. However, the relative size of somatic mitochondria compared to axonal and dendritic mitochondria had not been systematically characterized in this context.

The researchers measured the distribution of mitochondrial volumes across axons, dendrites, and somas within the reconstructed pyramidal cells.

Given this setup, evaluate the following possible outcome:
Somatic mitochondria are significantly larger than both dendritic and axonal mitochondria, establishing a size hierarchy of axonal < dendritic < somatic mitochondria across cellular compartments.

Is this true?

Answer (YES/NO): NO